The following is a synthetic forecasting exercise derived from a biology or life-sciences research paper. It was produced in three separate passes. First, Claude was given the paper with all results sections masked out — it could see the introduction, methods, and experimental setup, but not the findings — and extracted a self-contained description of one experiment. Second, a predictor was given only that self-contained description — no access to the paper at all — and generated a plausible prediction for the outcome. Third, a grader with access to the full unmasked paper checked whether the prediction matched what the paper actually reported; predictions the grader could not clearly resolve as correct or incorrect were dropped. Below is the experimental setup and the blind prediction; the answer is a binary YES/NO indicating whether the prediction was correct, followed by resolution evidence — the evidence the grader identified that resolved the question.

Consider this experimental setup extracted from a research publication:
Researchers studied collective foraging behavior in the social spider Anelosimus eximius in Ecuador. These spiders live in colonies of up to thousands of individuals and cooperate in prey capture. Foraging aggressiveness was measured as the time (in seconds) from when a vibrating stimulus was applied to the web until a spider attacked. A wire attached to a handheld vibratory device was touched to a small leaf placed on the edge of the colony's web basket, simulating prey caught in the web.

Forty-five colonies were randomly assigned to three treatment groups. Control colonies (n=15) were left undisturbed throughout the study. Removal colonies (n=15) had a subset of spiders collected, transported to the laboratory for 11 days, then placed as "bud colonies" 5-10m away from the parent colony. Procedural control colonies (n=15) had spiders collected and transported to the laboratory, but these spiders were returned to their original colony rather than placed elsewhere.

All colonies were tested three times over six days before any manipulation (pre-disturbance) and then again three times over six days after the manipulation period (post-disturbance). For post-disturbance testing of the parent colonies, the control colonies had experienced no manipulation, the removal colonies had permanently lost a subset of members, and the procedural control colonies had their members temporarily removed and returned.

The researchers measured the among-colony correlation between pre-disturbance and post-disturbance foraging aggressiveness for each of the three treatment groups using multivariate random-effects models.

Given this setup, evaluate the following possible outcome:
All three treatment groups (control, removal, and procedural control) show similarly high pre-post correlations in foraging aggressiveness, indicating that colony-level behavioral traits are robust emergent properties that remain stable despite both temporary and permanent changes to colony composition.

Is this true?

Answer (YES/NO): NO